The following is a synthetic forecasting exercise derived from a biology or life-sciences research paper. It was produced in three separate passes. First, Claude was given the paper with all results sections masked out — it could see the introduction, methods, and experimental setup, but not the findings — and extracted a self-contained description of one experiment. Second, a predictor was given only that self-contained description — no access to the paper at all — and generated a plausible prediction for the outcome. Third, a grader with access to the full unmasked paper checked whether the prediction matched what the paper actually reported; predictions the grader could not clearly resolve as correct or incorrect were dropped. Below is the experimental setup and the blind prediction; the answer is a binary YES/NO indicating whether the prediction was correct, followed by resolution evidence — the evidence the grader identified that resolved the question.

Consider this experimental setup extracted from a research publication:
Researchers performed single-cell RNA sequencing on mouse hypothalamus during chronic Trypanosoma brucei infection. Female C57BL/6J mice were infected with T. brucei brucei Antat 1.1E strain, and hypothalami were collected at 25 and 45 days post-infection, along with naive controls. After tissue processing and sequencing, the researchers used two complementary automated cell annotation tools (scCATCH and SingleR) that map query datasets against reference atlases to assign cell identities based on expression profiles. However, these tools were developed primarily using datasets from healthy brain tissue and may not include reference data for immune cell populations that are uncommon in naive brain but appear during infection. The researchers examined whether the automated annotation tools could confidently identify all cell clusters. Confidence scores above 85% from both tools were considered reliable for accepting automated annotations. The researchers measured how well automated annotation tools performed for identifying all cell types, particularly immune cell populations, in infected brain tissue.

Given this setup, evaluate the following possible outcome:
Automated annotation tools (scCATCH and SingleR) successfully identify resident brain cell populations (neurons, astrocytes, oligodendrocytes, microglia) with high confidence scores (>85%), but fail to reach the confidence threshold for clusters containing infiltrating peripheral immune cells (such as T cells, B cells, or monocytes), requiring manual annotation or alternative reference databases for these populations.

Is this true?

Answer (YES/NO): YES